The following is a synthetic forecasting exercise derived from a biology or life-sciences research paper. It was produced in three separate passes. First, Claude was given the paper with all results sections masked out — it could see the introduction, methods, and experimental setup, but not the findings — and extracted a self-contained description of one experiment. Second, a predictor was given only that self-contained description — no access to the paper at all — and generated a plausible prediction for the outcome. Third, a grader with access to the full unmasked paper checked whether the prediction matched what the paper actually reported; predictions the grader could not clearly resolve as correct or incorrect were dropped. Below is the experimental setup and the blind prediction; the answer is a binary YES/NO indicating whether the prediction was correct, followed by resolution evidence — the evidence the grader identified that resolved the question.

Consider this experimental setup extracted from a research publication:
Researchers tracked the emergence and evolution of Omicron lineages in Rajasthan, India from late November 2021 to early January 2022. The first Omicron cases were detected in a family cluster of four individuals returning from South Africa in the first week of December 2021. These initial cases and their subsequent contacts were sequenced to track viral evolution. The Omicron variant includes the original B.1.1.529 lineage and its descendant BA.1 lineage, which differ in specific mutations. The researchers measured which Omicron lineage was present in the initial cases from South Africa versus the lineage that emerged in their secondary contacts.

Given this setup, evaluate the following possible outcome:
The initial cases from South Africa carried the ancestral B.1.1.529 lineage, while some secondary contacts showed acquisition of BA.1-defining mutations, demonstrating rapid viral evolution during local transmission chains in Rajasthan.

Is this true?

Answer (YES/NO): YES